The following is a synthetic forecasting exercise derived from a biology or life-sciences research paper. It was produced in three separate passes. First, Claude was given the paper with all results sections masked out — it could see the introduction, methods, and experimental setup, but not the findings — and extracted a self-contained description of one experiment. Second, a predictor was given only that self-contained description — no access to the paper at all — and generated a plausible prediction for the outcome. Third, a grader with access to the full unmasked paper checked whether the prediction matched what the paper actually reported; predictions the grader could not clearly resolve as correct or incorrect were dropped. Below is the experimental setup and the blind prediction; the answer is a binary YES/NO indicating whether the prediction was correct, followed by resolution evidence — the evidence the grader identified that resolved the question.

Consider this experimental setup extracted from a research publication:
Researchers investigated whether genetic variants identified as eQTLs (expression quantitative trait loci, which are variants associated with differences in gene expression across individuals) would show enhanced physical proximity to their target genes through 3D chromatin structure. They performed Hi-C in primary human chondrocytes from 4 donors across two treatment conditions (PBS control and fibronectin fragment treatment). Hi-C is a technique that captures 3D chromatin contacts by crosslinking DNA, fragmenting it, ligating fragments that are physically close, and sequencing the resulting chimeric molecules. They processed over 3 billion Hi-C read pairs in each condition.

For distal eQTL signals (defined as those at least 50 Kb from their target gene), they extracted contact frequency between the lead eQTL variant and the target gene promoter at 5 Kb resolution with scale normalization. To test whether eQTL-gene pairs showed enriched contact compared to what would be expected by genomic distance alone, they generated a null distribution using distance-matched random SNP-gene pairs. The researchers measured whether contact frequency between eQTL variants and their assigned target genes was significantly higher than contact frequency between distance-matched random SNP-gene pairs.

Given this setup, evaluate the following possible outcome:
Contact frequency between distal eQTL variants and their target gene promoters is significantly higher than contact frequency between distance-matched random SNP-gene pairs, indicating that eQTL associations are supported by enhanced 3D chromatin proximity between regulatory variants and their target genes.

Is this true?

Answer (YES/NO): YES